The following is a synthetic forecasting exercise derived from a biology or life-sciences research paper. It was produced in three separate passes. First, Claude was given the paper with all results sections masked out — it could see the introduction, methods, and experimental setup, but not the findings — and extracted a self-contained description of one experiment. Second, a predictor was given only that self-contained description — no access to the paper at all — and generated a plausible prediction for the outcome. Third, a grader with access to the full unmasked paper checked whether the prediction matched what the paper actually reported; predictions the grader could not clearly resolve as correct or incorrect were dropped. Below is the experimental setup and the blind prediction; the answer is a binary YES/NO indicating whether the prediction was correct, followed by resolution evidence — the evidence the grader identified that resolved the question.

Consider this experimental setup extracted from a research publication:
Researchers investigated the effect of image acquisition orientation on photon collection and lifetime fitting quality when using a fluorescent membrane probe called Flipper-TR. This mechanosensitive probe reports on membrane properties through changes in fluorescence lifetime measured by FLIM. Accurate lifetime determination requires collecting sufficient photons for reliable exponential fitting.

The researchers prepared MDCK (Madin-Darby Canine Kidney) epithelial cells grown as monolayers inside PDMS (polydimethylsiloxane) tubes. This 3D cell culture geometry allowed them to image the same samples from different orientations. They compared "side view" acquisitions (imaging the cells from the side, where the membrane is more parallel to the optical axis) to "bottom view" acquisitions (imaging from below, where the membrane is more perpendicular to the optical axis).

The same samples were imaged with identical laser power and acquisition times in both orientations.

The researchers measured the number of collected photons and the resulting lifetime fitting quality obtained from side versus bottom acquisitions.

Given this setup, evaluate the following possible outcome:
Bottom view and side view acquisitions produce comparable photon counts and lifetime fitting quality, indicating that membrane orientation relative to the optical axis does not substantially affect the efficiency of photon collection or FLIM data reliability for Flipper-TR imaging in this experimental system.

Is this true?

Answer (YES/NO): NO